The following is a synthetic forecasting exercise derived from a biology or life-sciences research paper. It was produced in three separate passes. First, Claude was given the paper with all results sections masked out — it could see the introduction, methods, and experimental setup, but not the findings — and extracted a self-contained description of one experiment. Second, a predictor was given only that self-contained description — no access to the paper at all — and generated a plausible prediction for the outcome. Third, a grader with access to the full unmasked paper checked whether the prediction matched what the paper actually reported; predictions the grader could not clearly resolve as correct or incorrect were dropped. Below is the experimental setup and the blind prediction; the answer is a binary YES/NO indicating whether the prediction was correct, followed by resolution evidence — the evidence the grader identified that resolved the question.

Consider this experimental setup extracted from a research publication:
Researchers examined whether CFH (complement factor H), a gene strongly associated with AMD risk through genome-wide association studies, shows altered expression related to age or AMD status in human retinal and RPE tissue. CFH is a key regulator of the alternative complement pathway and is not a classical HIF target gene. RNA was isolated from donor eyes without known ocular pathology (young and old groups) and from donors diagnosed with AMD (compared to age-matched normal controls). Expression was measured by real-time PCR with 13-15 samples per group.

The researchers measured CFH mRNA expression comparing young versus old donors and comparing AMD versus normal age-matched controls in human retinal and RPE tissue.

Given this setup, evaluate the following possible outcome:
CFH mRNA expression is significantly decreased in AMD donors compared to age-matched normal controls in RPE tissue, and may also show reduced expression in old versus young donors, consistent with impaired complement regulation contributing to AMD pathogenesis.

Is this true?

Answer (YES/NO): NO